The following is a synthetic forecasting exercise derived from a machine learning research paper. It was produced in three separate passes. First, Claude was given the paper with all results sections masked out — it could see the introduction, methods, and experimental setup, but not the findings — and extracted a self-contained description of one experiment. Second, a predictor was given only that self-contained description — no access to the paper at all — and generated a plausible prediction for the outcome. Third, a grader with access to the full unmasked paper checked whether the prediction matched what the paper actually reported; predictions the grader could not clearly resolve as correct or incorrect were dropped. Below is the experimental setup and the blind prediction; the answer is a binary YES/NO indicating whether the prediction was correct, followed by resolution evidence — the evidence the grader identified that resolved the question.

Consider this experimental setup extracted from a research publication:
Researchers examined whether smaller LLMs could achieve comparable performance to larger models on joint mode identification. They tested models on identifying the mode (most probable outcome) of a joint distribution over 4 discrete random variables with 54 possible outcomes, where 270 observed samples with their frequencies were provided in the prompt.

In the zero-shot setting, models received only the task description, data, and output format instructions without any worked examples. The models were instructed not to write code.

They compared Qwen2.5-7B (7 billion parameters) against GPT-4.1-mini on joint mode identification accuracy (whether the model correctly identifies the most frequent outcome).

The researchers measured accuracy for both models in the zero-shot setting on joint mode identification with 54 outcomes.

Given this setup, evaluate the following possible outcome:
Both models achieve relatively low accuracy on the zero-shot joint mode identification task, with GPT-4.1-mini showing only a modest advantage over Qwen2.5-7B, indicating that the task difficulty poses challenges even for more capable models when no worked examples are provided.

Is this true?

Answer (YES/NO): NO